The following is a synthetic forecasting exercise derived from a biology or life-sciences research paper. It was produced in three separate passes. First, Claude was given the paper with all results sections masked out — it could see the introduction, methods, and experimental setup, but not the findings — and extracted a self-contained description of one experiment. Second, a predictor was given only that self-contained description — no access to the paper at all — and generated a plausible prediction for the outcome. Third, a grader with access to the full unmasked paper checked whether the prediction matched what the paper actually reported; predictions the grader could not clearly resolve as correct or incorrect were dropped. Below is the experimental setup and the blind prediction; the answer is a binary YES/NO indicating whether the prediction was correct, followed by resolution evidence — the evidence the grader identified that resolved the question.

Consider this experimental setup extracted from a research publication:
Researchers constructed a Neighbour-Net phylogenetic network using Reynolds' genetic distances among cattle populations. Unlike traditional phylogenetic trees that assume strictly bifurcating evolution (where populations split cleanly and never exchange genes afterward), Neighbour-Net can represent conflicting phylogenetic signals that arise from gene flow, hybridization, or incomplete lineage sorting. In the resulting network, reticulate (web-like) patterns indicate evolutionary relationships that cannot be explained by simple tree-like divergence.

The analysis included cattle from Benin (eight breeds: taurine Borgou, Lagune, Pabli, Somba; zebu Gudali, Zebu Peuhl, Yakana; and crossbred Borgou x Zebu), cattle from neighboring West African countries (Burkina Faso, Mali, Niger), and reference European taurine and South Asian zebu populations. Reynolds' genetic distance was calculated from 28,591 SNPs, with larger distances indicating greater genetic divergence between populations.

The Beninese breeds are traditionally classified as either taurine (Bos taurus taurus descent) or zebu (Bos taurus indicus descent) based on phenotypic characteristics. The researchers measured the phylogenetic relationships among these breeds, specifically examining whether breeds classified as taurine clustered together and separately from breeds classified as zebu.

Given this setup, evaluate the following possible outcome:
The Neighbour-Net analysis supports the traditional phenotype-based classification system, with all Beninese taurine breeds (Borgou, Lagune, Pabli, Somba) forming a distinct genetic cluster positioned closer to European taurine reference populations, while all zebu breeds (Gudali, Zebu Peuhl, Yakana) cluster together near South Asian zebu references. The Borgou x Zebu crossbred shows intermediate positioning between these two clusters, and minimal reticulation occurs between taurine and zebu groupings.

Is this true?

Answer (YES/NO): NO